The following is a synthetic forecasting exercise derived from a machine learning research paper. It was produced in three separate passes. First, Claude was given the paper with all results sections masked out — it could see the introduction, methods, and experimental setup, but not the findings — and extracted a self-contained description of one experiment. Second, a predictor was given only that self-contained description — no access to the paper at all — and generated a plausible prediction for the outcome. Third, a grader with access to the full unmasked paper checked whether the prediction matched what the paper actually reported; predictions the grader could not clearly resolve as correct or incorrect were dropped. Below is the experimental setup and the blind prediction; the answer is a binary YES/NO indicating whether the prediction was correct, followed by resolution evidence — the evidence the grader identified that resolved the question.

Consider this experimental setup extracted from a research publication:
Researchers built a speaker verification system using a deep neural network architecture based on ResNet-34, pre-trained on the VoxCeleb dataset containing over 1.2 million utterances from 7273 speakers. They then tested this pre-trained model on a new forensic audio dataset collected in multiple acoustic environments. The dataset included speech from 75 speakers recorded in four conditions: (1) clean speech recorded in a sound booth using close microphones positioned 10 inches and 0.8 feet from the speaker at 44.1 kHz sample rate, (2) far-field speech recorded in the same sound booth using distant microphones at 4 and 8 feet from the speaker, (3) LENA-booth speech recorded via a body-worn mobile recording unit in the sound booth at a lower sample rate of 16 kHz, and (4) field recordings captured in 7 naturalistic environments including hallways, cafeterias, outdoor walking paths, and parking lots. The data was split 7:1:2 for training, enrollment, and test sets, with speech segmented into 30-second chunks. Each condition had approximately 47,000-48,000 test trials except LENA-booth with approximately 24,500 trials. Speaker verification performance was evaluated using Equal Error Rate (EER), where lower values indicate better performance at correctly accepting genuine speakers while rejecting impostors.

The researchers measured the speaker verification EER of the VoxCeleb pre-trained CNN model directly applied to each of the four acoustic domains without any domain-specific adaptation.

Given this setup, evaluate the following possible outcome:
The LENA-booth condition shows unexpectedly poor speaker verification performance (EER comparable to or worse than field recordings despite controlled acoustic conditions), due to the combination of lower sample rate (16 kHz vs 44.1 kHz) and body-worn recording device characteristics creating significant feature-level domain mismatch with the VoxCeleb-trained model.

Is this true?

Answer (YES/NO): NO